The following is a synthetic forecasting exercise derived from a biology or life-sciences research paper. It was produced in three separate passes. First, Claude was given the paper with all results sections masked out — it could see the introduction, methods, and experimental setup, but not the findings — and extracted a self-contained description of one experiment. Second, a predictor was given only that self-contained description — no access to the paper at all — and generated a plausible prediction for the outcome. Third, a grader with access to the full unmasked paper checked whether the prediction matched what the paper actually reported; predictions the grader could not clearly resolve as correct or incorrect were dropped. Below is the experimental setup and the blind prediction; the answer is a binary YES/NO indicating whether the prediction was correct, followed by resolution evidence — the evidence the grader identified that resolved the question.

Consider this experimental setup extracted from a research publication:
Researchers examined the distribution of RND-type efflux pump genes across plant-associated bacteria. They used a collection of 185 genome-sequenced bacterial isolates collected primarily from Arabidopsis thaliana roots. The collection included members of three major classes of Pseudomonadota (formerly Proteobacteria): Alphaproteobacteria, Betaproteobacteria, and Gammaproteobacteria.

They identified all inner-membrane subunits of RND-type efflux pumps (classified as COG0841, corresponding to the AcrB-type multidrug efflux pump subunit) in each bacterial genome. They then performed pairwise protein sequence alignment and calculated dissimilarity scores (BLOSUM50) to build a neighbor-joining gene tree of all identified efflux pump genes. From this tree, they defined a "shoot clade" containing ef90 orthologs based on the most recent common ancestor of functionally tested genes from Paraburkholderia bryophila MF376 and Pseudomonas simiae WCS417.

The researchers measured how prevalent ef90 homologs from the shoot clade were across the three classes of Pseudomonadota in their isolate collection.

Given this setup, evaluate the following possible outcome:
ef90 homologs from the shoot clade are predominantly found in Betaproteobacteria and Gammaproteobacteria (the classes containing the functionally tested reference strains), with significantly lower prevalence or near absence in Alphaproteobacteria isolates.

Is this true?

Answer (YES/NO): NO